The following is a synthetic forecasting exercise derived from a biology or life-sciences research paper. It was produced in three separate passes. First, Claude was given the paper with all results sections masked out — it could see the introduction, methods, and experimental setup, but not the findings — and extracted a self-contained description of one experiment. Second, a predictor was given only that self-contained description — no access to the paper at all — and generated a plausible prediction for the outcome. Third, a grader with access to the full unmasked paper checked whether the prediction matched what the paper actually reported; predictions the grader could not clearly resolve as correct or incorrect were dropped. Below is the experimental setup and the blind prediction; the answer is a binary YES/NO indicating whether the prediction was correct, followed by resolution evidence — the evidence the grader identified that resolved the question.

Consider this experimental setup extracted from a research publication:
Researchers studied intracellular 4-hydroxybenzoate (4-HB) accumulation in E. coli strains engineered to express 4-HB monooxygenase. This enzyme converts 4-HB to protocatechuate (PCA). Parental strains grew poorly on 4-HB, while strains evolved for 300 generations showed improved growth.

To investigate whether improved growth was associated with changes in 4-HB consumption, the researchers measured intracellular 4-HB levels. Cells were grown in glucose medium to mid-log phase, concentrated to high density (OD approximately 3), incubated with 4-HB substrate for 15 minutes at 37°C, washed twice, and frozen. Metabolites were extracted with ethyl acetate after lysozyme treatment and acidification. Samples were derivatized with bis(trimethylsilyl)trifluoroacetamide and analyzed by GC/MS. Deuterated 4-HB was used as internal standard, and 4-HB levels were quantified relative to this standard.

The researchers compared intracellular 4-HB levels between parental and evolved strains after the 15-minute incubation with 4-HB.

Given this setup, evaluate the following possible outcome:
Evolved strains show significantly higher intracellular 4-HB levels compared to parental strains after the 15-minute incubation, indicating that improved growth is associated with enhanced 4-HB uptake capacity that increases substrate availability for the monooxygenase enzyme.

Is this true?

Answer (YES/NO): YES